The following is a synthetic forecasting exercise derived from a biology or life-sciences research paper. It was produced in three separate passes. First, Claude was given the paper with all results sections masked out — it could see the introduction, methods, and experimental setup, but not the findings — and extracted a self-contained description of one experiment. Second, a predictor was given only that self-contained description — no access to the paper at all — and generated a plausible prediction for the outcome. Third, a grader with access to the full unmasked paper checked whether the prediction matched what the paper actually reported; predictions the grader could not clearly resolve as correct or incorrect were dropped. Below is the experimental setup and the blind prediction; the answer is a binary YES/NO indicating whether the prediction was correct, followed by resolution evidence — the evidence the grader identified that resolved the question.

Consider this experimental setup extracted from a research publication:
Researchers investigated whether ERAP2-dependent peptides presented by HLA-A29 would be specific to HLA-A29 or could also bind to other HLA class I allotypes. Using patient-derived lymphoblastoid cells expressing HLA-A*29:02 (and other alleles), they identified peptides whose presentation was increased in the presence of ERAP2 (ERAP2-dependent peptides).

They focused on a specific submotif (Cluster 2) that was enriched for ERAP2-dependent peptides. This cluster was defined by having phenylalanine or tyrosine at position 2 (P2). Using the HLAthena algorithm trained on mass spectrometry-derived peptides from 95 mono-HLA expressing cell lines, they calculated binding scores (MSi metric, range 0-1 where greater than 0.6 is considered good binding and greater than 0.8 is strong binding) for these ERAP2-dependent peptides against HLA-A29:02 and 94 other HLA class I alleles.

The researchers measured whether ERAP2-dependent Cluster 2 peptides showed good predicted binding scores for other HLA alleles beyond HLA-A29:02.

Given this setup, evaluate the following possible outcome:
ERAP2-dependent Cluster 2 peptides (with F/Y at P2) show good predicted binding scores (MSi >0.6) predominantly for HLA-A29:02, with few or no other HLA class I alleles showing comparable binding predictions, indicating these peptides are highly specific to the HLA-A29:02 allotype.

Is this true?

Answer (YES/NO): YES